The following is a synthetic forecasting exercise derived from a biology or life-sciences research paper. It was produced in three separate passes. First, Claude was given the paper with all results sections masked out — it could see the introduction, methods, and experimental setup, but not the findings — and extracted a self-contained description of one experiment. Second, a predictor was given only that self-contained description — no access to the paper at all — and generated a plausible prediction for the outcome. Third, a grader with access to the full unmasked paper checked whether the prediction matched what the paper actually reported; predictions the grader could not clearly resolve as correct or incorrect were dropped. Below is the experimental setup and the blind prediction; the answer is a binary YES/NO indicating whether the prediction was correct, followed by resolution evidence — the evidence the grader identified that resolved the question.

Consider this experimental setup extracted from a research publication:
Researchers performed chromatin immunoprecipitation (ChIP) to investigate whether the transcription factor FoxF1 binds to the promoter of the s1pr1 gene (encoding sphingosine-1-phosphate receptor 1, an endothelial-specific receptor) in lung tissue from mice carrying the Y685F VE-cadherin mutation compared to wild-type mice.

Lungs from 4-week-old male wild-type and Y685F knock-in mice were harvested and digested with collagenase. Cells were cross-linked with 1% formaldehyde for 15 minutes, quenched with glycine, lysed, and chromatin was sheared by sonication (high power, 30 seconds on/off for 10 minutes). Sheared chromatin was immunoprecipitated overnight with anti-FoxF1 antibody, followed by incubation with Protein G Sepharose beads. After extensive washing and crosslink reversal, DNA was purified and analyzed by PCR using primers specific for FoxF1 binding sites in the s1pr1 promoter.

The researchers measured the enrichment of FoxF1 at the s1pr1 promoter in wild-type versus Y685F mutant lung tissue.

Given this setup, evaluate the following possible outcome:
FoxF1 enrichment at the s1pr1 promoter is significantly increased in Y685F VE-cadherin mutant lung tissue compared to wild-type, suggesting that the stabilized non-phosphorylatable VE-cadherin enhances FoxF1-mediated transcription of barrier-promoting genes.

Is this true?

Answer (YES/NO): YES